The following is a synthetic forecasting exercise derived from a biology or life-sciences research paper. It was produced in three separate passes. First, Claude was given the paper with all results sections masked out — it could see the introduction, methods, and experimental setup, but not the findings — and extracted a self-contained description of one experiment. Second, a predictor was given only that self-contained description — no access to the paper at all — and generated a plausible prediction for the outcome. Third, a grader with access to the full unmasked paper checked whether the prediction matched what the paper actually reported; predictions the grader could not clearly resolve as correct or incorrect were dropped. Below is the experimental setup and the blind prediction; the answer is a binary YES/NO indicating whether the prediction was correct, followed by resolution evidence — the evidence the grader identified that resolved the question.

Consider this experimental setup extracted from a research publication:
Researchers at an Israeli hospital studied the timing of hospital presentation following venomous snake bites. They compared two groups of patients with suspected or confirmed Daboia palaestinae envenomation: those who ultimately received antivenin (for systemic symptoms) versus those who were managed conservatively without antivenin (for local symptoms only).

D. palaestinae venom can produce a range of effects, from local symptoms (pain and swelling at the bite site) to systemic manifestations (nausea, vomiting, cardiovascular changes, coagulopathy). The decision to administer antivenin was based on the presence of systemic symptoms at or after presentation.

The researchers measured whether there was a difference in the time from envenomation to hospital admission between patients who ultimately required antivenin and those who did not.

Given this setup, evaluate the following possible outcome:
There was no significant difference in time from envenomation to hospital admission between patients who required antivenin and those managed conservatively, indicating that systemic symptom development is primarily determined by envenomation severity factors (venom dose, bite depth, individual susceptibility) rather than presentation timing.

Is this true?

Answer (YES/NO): YES